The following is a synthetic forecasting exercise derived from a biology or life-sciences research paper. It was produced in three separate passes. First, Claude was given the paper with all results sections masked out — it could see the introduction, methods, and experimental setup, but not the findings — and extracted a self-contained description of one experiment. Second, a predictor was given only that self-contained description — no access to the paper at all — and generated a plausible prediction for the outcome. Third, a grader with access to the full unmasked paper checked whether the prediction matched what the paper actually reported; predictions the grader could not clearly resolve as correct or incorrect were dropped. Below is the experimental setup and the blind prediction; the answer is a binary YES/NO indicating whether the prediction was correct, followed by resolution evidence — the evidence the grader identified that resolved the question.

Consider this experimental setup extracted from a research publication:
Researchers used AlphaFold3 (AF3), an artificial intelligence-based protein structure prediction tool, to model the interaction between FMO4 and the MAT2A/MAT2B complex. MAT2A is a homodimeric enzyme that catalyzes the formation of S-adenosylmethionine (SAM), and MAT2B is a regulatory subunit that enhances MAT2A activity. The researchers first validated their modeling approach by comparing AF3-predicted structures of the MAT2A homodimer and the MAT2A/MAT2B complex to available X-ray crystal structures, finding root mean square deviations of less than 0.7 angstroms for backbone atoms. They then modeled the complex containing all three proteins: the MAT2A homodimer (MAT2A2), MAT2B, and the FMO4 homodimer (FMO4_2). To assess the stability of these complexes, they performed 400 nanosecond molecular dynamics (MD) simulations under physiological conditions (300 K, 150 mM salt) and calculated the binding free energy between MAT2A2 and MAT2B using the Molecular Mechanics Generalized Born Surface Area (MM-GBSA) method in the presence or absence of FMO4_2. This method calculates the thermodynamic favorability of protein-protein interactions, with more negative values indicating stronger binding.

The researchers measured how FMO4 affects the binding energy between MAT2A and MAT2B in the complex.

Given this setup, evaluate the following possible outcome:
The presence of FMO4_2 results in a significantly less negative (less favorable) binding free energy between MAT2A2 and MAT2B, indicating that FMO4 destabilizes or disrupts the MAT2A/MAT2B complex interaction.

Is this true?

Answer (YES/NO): NO